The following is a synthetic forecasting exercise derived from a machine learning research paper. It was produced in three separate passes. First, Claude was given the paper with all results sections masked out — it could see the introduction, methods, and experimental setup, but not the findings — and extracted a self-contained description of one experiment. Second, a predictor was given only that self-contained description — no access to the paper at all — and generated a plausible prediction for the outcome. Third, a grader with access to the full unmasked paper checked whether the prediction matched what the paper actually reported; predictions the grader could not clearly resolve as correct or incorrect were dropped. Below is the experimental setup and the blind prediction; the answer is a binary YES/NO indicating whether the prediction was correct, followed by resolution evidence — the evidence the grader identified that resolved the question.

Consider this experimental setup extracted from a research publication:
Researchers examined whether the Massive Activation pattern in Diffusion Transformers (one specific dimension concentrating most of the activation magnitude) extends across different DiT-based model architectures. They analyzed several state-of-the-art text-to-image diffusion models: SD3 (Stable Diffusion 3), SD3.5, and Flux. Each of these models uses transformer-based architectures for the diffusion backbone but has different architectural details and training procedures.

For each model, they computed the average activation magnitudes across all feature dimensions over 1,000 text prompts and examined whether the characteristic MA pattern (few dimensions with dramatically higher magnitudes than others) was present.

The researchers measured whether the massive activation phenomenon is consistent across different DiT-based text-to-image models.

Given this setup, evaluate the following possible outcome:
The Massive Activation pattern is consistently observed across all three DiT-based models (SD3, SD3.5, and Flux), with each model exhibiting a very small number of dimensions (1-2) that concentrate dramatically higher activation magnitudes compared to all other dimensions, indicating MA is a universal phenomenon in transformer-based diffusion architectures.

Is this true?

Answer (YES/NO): YES